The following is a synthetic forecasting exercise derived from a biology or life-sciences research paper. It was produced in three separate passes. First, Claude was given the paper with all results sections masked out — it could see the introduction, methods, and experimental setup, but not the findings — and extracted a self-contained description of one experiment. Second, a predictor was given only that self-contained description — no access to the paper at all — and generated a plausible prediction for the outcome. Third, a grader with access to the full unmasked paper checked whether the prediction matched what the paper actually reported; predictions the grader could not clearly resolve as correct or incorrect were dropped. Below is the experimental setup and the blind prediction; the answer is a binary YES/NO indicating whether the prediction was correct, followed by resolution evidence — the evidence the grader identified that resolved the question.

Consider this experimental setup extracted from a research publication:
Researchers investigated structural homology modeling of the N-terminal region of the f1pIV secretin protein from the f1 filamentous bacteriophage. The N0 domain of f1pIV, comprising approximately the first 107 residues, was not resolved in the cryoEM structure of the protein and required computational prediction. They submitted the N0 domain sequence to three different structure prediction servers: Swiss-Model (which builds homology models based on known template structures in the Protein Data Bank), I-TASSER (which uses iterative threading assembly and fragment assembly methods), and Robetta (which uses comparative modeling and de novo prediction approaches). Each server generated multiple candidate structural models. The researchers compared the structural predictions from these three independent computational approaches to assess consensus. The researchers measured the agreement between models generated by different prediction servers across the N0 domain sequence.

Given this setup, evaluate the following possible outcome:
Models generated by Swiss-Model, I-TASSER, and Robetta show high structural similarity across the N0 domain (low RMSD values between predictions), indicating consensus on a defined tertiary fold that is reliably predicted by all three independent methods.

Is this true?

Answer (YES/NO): NO